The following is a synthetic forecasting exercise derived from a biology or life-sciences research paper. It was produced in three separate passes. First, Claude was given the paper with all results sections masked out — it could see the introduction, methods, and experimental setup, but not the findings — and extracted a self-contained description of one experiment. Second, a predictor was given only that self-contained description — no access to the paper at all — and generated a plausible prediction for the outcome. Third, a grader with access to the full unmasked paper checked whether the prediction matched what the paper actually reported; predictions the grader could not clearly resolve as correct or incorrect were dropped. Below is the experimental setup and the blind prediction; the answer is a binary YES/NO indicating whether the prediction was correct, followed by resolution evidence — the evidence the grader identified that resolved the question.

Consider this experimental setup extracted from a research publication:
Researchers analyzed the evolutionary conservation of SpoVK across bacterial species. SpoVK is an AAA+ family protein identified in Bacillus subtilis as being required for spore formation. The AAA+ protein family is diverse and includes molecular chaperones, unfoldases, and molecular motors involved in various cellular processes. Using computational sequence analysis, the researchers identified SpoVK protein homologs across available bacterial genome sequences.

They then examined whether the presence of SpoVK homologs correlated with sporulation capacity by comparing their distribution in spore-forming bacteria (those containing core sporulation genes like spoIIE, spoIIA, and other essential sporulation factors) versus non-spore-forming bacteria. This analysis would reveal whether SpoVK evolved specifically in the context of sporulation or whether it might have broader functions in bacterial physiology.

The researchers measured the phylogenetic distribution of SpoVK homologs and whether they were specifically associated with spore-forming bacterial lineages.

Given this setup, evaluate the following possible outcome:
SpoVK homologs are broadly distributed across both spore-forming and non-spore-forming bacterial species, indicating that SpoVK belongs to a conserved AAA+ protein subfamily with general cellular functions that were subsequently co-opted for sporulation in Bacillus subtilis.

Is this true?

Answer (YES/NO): NO